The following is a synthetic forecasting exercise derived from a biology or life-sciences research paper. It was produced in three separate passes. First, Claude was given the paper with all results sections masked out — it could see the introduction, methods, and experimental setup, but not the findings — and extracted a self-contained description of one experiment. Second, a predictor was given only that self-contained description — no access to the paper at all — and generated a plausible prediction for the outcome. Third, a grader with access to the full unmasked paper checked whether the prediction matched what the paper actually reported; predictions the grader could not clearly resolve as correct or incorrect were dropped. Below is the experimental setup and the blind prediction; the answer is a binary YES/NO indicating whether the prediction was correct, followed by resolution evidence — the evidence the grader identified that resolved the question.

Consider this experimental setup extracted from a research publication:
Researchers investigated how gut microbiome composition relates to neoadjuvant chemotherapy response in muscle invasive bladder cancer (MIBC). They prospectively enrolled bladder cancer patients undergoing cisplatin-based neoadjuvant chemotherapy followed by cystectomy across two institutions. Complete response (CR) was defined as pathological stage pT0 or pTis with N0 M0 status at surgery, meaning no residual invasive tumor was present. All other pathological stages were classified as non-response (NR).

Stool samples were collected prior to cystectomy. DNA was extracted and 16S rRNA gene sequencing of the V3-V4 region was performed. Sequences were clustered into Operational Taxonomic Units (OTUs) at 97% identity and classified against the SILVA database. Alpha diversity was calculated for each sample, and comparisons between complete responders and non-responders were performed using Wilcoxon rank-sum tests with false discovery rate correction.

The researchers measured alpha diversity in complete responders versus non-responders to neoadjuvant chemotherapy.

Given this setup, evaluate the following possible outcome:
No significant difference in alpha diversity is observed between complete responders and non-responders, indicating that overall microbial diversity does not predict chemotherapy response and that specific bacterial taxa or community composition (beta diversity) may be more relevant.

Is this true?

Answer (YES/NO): YES